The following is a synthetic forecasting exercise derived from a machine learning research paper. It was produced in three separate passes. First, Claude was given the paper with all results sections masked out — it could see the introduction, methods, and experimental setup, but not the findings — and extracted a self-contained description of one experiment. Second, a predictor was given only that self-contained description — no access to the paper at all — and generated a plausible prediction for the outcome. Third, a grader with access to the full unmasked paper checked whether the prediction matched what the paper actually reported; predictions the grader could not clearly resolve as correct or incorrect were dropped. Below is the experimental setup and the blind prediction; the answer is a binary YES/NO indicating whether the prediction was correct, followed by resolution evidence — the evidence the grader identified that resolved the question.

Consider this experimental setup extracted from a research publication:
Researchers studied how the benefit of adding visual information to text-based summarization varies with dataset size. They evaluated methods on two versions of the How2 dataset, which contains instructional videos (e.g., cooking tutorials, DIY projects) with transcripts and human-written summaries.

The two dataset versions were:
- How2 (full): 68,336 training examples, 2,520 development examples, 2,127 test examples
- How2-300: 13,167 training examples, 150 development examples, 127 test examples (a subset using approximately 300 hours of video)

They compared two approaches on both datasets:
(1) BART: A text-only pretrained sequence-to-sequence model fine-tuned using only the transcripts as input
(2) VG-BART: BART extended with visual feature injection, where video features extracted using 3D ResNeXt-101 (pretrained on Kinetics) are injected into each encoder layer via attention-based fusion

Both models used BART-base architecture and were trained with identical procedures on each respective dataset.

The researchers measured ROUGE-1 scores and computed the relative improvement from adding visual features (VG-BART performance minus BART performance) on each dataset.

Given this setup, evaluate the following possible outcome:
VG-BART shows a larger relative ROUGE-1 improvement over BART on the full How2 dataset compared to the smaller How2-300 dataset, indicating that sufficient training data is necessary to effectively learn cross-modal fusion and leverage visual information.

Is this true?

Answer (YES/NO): YES